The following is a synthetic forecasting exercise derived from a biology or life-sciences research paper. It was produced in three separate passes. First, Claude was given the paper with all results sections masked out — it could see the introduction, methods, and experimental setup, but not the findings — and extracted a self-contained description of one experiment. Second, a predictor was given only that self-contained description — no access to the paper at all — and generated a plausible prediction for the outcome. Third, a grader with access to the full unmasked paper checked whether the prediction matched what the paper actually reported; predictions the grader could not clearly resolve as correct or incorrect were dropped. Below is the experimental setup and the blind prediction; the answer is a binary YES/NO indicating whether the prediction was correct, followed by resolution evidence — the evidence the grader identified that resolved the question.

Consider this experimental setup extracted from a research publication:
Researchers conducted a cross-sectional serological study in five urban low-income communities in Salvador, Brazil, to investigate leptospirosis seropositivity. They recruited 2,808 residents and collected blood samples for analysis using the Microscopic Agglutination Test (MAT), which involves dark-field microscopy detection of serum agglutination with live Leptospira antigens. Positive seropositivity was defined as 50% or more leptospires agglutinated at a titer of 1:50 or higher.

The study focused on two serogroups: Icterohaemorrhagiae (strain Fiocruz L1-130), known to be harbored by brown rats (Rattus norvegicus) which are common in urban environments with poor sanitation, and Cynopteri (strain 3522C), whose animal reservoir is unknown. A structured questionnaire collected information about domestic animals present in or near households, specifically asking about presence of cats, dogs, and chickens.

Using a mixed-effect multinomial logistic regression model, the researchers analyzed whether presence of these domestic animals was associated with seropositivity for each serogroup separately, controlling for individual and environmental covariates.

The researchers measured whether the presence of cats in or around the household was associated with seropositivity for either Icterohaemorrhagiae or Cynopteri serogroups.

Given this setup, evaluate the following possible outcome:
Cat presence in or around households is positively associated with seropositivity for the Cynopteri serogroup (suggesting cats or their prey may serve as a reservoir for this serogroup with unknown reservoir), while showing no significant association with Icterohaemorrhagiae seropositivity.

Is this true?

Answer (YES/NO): YES